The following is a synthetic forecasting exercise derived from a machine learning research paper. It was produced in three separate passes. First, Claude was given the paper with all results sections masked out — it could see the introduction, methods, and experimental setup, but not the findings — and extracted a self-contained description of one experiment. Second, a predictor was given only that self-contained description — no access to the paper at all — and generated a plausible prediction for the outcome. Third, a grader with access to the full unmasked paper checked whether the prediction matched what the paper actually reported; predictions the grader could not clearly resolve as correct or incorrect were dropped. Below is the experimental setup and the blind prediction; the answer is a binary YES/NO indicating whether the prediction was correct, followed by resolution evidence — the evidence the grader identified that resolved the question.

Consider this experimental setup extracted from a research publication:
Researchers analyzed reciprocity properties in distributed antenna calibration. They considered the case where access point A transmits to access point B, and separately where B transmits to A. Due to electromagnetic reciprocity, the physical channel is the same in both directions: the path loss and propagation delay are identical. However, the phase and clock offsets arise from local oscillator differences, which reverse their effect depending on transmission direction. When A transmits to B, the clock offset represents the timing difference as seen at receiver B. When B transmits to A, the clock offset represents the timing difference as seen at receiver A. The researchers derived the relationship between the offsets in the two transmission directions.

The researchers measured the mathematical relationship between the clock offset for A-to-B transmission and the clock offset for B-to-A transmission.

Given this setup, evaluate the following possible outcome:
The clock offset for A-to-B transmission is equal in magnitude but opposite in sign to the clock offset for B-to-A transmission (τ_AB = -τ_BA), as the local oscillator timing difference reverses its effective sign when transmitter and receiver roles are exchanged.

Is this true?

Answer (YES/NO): YES